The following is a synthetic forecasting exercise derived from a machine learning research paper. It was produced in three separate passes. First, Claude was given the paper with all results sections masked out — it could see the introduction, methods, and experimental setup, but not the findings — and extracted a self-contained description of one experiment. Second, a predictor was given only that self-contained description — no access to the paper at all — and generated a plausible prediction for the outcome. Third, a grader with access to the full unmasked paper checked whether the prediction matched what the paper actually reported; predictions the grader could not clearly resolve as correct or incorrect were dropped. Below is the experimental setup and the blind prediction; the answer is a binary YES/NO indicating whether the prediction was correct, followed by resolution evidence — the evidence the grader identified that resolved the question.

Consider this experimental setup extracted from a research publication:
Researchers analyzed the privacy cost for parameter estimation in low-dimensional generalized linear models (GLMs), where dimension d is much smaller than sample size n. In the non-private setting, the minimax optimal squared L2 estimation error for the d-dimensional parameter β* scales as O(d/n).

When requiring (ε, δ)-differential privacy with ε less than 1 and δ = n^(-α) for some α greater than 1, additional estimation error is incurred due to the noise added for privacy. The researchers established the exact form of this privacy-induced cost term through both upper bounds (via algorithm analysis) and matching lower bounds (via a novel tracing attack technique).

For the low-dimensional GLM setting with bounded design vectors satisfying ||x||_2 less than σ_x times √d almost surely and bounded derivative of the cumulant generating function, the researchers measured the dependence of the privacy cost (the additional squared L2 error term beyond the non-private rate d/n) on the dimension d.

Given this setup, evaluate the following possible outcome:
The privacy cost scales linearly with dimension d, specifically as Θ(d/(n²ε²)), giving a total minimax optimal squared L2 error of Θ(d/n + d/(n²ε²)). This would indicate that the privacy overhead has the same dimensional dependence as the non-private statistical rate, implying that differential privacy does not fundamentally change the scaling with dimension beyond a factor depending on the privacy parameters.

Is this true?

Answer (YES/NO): NO